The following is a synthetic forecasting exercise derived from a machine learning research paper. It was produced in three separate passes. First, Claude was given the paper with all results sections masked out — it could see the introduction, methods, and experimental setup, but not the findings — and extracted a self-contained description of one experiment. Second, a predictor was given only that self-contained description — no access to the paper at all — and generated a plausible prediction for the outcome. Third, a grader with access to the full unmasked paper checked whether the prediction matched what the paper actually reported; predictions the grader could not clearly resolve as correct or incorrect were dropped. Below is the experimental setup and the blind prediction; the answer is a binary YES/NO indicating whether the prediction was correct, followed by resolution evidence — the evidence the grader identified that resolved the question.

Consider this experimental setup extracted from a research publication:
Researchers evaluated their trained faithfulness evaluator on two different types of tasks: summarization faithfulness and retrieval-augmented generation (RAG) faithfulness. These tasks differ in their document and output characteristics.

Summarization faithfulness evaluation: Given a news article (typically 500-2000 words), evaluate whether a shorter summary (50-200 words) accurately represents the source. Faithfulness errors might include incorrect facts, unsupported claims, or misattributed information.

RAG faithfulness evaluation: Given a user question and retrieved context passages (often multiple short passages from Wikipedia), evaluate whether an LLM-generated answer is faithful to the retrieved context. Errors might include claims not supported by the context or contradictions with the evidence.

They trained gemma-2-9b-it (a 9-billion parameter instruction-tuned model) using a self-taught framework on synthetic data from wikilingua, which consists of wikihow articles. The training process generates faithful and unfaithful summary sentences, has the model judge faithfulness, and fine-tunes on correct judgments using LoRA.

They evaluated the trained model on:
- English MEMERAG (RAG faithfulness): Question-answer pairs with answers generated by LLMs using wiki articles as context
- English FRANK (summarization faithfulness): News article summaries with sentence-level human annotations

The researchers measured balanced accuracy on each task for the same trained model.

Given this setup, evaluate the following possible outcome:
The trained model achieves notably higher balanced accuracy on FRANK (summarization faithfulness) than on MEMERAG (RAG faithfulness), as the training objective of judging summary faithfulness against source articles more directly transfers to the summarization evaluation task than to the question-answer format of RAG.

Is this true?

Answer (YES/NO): YES